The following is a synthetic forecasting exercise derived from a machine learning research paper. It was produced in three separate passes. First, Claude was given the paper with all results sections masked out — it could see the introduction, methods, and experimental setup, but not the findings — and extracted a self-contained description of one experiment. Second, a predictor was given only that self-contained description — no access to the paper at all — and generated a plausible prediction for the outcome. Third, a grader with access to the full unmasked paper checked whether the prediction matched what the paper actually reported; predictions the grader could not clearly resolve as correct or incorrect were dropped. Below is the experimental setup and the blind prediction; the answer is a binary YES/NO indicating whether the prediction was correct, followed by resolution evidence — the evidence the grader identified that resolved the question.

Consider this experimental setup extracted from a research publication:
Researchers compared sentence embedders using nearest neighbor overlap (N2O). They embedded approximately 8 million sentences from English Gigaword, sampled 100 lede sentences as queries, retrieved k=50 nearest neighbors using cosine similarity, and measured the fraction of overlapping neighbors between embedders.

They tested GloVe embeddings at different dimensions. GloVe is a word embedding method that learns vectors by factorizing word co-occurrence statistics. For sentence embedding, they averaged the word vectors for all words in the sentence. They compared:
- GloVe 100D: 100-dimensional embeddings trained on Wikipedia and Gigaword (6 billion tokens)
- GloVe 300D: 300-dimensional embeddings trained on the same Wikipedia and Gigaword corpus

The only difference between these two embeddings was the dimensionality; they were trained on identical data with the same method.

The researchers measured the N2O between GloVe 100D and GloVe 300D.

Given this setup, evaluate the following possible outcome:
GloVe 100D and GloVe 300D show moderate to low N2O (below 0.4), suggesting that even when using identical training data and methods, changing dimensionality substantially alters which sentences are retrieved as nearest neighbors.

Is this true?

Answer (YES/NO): NO